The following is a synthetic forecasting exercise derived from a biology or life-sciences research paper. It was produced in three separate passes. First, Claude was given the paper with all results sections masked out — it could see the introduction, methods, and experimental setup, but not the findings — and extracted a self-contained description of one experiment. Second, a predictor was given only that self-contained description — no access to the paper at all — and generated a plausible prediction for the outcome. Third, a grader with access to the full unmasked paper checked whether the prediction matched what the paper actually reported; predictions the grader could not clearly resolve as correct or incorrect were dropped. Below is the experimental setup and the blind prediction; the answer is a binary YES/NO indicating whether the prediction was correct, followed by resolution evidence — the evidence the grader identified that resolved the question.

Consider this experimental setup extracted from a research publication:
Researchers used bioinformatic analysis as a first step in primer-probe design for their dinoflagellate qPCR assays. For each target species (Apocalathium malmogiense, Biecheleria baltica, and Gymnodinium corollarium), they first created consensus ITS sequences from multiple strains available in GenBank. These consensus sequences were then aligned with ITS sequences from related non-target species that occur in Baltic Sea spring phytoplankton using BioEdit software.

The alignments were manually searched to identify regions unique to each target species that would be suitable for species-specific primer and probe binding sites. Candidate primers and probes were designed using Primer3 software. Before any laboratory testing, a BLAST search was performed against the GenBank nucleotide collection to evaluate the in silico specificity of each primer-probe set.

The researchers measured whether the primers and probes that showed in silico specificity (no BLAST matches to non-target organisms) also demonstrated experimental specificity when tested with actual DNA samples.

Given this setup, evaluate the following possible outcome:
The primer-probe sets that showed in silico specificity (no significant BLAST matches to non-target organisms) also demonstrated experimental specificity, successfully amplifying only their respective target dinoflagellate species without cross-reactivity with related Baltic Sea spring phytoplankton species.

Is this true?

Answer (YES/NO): NO